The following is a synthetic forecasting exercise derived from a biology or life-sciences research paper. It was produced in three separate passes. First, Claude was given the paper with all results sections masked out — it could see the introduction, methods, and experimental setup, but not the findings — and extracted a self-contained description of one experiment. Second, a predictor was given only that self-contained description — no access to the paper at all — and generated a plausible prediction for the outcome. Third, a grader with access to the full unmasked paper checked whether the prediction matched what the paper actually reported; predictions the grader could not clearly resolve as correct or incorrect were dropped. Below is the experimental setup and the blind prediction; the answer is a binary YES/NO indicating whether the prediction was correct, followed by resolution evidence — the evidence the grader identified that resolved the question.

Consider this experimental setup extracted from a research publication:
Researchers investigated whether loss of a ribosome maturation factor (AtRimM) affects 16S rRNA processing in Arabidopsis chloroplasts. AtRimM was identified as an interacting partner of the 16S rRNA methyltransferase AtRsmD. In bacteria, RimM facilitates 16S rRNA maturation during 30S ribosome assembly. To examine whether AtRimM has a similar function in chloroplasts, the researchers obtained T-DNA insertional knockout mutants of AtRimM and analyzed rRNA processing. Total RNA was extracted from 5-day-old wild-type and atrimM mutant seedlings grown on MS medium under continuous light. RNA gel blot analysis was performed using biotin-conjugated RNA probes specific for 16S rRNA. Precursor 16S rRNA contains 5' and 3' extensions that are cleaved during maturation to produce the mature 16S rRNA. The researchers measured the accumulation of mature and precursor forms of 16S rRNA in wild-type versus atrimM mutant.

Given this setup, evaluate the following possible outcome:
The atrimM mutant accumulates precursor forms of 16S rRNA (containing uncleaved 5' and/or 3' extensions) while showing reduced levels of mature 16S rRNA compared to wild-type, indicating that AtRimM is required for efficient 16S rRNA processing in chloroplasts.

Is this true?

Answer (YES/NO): YES